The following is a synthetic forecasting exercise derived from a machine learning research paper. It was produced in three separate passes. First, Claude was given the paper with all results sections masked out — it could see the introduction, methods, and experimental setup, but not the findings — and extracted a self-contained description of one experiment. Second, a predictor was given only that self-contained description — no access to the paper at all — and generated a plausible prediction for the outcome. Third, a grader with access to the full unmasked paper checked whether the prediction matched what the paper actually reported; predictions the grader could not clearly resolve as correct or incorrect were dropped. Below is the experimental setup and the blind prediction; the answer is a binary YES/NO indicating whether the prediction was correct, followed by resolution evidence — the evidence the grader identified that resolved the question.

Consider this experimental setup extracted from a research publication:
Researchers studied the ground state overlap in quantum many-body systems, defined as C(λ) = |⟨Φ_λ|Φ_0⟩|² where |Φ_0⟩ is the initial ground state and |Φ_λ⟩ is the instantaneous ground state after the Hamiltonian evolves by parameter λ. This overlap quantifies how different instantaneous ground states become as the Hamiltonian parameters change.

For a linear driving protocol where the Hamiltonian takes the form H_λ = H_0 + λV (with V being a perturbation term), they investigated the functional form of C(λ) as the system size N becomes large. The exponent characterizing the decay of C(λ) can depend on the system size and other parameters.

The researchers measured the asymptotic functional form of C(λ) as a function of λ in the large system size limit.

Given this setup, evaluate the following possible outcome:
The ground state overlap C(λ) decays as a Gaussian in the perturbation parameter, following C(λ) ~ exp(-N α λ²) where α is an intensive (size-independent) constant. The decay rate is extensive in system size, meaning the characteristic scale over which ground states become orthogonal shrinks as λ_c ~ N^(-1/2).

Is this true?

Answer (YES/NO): YES